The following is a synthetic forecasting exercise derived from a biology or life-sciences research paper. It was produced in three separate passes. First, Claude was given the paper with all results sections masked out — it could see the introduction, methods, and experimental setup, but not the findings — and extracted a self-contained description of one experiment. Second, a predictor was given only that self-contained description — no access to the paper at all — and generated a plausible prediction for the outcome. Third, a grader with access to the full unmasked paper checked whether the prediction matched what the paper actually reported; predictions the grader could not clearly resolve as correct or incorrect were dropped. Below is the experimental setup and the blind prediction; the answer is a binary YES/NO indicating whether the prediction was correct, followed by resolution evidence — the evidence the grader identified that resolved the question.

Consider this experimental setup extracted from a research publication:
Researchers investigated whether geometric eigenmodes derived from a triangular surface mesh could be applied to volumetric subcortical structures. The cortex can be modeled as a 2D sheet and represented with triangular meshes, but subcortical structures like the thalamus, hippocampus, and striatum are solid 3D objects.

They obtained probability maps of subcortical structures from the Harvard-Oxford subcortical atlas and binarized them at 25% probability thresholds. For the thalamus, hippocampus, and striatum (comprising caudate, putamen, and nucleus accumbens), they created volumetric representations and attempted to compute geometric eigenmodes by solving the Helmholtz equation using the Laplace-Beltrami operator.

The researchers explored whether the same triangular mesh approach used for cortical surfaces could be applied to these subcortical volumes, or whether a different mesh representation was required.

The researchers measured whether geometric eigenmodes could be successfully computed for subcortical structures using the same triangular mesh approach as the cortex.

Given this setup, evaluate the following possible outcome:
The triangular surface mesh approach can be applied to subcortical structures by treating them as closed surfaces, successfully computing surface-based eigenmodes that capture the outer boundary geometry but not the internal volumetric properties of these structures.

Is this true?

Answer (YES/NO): NO